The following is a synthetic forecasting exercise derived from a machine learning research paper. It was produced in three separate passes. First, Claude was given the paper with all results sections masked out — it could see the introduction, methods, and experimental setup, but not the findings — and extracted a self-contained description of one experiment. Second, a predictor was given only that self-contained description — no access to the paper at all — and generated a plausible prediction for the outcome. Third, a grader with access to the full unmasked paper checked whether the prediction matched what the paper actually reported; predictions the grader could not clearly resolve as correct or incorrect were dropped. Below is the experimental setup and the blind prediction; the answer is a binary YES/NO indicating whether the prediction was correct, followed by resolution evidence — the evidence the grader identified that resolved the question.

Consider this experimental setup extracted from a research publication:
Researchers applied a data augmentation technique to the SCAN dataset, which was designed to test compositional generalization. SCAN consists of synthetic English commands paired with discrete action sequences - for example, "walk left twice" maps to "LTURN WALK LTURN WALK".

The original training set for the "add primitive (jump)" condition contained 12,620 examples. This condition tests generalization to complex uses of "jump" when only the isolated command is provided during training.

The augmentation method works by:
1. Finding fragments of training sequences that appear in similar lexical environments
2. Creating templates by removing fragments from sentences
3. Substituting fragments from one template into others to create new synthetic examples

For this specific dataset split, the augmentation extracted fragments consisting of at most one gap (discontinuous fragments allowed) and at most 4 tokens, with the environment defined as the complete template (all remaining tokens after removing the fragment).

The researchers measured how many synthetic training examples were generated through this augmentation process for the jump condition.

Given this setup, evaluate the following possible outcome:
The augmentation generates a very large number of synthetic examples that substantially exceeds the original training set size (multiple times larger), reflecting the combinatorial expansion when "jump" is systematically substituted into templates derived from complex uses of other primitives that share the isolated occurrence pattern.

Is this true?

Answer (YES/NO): NO